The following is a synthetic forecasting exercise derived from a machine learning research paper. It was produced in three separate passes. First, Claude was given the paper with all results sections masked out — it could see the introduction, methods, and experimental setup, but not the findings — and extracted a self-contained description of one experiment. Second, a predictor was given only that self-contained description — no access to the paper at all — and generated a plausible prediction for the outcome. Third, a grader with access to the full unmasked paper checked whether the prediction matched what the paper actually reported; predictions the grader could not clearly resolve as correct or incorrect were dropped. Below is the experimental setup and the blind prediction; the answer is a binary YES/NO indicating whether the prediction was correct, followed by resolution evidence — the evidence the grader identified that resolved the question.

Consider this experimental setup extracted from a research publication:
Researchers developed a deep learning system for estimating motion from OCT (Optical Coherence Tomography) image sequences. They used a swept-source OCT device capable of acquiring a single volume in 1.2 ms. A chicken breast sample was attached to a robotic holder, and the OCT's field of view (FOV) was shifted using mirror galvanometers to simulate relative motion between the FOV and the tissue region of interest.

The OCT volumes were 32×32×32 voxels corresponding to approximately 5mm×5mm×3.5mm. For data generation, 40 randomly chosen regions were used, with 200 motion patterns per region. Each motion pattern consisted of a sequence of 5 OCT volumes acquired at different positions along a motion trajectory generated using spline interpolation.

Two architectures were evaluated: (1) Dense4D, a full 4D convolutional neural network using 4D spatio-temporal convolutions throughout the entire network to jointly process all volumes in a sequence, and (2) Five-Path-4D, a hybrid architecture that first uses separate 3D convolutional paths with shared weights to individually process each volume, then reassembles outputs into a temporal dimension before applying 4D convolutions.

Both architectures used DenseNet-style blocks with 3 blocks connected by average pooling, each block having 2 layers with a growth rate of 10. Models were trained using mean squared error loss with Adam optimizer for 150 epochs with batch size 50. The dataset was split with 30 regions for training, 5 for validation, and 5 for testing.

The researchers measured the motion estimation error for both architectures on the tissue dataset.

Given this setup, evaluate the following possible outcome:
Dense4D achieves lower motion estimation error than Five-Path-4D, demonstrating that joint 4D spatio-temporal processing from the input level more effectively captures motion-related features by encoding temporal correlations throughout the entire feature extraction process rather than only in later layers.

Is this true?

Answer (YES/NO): NO